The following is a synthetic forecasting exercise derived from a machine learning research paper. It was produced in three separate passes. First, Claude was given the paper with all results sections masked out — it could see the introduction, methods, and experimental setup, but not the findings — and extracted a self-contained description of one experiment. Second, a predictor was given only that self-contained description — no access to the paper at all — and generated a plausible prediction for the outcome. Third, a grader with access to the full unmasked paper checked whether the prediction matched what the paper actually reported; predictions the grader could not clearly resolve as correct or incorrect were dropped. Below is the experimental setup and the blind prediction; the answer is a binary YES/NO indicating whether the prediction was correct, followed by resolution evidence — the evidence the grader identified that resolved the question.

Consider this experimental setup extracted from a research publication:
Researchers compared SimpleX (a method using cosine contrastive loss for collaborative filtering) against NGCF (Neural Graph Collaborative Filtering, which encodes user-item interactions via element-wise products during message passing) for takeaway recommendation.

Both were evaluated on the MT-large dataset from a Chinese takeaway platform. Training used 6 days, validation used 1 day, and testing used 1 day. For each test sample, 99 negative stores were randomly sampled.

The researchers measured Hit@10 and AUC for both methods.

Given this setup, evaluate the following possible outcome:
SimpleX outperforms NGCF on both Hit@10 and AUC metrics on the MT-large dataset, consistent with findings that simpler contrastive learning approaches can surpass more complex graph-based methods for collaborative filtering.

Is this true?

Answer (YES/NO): NO